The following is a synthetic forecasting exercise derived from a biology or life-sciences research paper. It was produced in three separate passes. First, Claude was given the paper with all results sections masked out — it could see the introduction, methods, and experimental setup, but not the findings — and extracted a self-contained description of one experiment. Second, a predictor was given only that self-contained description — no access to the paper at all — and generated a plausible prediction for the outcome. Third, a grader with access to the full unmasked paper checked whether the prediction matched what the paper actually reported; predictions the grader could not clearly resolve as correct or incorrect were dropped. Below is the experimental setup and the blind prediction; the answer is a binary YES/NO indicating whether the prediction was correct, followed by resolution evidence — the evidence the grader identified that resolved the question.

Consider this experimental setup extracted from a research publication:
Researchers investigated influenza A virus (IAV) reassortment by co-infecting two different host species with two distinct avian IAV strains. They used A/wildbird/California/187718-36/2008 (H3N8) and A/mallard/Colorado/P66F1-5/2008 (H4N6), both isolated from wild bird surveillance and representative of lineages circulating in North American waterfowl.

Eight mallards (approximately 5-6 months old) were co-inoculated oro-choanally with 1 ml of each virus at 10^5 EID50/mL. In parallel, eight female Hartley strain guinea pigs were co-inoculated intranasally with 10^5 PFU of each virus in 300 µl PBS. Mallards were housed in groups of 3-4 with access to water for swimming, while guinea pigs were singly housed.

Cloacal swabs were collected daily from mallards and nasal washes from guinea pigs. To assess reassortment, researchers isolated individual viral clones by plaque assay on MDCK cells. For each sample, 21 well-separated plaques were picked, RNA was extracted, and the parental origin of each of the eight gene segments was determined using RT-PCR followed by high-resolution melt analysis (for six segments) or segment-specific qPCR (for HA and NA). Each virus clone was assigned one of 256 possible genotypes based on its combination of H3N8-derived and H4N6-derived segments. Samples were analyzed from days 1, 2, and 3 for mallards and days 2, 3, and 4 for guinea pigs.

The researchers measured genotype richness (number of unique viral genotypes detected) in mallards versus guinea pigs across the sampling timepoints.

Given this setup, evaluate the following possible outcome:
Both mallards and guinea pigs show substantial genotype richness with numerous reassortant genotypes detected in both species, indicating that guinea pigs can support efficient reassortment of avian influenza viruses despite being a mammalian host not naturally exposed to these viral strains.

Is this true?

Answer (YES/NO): NO